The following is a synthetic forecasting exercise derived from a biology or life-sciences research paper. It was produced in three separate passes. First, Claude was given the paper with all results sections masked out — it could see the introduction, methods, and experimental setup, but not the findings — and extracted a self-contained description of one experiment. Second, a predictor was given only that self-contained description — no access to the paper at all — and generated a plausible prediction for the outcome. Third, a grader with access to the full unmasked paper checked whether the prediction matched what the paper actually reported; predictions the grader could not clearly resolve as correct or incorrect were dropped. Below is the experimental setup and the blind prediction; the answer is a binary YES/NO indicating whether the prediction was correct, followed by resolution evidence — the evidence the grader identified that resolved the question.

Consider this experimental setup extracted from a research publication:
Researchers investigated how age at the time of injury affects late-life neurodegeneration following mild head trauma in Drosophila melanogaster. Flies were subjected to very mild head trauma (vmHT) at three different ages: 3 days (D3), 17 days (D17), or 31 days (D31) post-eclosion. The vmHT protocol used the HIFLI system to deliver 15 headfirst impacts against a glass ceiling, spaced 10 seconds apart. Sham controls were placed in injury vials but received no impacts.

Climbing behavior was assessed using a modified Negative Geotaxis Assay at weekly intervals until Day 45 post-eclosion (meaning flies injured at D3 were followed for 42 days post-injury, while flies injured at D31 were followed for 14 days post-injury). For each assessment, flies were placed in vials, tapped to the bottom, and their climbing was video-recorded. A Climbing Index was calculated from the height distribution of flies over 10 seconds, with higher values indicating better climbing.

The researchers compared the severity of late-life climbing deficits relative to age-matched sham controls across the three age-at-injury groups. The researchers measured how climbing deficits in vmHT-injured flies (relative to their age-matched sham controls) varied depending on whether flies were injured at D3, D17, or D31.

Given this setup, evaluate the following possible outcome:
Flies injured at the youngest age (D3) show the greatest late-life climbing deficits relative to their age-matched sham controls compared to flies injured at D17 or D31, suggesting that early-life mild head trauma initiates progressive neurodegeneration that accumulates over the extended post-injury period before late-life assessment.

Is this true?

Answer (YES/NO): NO